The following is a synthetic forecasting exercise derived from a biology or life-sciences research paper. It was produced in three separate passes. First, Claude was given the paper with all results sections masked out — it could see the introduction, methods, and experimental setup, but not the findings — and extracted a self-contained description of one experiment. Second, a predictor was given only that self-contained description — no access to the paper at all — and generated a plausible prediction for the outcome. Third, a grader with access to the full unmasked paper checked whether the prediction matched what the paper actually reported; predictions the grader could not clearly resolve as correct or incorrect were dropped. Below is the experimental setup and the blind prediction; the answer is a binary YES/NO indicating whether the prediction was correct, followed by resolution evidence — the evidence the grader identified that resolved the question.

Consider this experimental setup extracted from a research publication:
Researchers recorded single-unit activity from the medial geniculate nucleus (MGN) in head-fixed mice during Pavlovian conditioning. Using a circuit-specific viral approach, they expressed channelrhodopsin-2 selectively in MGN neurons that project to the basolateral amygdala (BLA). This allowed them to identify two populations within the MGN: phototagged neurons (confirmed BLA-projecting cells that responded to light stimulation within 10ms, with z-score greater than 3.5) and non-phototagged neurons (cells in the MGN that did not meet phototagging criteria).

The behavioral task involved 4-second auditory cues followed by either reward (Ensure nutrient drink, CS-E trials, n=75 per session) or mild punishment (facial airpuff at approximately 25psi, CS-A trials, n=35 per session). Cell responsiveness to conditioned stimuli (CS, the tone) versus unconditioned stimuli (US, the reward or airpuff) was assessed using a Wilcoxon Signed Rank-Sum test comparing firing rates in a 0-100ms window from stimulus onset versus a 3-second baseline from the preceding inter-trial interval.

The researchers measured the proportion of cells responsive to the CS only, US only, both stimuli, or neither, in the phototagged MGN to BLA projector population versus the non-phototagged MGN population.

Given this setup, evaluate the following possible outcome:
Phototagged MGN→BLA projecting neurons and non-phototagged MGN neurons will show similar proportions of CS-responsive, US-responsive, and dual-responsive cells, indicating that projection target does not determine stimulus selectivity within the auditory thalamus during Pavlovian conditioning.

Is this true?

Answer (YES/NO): YES